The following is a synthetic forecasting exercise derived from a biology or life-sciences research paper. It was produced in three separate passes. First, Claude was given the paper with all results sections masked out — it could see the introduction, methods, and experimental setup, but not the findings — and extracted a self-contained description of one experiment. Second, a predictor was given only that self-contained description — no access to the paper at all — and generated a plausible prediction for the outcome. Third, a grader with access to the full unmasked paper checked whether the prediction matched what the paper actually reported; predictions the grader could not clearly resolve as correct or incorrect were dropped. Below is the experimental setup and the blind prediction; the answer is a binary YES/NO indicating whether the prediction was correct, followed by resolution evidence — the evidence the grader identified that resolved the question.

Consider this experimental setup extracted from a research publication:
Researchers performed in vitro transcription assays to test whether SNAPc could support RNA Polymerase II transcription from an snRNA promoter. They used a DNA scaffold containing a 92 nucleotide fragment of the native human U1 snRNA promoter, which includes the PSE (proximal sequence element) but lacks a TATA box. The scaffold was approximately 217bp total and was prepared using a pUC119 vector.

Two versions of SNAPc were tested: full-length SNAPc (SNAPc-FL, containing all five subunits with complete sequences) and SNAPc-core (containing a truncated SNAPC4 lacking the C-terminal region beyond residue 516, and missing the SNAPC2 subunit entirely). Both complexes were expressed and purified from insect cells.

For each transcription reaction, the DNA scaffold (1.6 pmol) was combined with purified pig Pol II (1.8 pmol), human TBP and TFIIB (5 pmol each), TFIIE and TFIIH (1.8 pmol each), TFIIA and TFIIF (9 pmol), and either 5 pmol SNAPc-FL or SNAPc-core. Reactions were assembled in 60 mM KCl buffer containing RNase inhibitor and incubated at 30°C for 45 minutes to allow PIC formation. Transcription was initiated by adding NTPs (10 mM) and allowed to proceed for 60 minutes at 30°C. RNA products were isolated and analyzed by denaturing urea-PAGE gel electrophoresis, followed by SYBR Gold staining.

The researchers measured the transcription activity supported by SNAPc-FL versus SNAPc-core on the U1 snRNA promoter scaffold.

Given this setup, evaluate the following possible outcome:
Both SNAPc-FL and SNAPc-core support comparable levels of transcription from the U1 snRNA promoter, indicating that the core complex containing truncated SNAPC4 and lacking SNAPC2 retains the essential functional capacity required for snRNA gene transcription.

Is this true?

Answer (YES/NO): NO